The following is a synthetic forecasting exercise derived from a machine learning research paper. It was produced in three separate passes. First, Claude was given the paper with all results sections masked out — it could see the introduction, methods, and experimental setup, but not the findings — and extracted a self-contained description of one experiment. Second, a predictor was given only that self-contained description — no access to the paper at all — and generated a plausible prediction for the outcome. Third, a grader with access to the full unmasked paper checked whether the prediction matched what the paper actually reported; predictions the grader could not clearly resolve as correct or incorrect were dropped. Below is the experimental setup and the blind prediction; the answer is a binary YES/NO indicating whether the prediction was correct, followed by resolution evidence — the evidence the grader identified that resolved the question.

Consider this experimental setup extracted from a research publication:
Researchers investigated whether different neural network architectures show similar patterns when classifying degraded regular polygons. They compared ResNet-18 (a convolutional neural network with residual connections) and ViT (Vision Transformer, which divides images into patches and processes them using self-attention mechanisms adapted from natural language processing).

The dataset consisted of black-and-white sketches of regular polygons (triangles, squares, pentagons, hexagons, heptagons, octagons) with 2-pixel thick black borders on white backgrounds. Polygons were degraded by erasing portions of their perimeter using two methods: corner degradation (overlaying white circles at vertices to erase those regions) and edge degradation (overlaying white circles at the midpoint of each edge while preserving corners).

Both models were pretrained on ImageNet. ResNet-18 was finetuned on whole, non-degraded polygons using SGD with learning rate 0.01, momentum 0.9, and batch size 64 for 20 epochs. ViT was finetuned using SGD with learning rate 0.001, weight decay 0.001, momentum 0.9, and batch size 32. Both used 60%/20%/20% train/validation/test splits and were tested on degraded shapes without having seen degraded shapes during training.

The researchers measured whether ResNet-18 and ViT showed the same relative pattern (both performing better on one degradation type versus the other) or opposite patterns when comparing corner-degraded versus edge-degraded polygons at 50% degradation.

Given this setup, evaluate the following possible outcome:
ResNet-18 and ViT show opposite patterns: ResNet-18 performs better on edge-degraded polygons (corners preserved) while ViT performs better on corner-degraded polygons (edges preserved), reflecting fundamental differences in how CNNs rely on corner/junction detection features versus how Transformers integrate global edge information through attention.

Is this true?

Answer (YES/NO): NO